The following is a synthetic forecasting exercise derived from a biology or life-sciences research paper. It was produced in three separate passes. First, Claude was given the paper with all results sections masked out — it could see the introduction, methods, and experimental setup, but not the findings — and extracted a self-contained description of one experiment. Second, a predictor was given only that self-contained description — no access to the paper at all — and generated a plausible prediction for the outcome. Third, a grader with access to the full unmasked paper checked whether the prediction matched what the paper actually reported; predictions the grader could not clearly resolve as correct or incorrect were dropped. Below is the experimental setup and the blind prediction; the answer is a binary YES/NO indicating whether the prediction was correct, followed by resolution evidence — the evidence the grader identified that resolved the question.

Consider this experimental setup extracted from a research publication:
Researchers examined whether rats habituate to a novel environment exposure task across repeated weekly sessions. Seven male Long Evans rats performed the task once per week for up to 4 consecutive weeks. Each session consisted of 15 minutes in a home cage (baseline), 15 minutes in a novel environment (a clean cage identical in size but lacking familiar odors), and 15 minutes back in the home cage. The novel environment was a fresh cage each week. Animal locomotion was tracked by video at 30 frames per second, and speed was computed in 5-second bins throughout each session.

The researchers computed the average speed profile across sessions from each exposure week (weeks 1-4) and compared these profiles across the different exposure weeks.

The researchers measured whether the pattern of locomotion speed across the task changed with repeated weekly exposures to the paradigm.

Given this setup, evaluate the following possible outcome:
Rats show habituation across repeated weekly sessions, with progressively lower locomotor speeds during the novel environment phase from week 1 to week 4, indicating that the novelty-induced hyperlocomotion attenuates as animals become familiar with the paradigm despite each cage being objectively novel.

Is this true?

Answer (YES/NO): NO